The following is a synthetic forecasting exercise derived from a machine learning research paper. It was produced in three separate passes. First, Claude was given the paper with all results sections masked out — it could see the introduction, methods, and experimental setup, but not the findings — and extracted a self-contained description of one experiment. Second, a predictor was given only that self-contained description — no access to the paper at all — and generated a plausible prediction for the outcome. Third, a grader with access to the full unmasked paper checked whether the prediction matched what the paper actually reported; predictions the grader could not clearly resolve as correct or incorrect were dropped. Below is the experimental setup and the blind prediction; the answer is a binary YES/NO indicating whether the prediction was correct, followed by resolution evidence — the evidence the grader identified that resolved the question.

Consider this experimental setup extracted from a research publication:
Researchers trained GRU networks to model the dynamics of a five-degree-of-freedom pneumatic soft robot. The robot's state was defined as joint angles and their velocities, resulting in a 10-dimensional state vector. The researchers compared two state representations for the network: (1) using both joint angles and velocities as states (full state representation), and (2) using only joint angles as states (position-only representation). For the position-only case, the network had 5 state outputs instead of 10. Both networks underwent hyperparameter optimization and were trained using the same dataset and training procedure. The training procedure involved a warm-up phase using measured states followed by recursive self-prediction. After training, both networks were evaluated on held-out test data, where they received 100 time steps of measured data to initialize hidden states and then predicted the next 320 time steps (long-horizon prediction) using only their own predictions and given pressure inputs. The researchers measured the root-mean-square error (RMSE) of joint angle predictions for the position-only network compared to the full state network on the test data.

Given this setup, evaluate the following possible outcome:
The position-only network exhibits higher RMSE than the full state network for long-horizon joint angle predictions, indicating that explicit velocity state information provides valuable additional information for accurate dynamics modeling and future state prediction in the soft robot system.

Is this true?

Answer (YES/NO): NO